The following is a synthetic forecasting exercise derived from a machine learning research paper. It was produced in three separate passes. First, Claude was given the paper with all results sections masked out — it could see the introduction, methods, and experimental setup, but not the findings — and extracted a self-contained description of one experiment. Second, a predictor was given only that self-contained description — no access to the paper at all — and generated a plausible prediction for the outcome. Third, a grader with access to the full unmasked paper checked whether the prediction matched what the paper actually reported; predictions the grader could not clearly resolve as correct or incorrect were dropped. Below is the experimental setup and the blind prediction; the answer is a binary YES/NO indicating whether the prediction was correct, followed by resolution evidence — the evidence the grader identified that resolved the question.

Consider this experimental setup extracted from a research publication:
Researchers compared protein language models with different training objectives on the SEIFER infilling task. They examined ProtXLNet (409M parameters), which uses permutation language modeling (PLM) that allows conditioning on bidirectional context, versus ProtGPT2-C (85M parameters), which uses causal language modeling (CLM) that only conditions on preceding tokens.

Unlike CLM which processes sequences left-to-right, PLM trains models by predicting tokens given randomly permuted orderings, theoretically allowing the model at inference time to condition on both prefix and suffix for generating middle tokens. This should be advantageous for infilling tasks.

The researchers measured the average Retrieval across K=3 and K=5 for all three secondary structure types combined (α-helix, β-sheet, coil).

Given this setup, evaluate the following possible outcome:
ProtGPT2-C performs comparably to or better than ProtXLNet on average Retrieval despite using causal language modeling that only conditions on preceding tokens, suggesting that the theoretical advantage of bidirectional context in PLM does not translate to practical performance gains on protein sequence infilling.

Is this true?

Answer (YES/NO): YES